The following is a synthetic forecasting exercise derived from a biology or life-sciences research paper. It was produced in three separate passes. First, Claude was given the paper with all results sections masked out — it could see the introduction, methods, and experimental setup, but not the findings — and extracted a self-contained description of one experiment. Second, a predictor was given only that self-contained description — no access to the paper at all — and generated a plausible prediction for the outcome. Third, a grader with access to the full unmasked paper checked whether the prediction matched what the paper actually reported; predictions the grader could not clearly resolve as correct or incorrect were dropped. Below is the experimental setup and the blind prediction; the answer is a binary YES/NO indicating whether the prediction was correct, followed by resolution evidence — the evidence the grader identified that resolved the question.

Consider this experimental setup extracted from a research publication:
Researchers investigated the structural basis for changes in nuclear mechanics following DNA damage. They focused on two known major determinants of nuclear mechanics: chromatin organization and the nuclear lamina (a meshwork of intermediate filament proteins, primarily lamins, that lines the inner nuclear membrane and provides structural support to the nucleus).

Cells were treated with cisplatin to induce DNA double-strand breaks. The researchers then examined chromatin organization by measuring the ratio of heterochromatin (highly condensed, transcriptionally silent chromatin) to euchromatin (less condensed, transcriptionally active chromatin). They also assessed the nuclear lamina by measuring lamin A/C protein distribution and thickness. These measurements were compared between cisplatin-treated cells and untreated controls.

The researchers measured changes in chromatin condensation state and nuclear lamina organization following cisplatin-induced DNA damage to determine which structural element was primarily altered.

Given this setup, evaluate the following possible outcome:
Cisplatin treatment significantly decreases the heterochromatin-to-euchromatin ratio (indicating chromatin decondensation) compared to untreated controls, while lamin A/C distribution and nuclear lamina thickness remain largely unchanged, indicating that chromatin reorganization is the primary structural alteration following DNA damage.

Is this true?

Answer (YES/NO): YES